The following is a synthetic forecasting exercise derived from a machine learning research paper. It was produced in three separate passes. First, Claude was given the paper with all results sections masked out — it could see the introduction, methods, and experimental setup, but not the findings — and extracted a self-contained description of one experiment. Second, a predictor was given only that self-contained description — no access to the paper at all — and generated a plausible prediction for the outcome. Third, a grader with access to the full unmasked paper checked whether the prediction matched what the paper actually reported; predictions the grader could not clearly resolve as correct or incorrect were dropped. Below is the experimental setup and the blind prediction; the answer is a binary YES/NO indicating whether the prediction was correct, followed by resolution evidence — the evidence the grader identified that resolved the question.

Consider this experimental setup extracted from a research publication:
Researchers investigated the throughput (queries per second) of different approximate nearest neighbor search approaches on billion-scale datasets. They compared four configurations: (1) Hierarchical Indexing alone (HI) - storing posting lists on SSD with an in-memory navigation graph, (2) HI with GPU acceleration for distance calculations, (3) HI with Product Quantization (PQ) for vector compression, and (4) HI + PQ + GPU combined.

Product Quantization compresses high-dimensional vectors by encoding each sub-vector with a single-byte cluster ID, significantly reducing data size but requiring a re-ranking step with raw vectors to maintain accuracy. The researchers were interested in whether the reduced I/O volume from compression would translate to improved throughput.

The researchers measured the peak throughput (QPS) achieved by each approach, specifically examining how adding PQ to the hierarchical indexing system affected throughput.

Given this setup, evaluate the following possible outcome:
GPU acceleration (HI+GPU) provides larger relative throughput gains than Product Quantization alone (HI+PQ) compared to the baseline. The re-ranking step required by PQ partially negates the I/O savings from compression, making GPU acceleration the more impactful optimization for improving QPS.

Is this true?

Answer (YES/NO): NO